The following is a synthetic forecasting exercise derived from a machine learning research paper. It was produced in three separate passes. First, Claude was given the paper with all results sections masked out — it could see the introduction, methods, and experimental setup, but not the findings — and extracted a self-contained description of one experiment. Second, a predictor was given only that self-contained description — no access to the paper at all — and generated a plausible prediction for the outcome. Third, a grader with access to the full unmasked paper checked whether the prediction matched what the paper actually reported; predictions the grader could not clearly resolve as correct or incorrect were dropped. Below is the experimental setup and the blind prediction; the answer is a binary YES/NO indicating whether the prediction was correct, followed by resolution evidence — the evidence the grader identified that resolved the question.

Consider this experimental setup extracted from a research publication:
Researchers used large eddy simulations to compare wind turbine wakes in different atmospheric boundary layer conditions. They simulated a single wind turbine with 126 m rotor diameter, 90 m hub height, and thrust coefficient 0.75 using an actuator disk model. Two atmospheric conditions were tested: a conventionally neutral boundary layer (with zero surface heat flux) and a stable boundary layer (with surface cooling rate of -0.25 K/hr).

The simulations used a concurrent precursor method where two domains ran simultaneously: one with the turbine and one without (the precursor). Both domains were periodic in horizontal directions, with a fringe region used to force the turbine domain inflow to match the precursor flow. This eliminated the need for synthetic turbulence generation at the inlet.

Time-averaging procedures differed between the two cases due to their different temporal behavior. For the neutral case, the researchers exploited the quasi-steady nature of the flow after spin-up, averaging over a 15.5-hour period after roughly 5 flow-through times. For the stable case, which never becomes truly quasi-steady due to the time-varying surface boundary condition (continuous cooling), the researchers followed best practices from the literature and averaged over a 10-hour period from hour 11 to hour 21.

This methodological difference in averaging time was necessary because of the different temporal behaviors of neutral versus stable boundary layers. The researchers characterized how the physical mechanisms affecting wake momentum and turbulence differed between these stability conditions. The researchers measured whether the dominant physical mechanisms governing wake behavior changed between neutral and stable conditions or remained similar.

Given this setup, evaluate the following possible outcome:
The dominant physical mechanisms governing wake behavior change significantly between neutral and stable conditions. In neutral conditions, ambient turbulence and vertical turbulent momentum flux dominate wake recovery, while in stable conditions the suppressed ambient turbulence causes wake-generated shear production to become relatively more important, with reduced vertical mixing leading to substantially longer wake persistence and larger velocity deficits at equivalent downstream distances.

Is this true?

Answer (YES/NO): NO